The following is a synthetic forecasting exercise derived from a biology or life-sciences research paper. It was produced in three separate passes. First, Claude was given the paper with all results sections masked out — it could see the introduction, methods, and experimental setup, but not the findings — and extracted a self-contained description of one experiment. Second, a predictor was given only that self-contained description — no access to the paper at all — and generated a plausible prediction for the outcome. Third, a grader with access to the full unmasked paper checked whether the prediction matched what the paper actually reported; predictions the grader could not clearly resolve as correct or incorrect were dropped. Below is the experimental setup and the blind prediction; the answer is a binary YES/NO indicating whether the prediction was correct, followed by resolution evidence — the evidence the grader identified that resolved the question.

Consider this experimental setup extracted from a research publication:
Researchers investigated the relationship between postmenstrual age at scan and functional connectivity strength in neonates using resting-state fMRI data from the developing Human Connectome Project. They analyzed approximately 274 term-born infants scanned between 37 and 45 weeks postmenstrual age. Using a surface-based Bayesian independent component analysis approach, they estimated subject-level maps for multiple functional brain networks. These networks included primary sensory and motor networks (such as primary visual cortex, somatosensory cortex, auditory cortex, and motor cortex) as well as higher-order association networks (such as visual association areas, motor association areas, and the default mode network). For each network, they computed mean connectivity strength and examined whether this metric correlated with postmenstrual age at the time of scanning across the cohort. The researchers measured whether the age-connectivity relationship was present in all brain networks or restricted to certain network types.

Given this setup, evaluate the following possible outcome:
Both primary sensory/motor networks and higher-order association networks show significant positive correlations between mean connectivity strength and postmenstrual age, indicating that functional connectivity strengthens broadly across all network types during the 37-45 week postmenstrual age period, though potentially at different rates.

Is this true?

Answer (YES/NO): YES